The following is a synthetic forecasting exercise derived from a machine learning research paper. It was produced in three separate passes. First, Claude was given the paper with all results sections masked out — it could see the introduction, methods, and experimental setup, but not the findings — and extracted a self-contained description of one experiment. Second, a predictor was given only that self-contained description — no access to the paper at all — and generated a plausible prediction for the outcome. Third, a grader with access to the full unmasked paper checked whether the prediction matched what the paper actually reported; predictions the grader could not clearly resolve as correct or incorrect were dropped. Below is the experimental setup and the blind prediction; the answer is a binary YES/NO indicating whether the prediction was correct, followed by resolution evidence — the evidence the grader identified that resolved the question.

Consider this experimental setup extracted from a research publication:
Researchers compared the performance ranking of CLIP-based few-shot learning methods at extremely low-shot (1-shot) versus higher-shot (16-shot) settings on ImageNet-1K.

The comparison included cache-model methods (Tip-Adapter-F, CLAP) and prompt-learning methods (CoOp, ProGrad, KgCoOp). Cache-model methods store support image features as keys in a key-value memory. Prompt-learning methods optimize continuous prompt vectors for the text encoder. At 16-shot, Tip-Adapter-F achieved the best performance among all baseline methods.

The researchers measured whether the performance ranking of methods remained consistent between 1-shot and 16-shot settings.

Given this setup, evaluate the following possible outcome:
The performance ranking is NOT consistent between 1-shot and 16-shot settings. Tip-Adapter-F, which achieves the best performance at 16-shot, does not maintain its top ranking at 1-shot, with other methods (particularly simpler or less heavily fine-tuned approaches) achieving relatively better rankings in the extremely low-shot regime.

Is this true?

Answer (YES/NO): YES